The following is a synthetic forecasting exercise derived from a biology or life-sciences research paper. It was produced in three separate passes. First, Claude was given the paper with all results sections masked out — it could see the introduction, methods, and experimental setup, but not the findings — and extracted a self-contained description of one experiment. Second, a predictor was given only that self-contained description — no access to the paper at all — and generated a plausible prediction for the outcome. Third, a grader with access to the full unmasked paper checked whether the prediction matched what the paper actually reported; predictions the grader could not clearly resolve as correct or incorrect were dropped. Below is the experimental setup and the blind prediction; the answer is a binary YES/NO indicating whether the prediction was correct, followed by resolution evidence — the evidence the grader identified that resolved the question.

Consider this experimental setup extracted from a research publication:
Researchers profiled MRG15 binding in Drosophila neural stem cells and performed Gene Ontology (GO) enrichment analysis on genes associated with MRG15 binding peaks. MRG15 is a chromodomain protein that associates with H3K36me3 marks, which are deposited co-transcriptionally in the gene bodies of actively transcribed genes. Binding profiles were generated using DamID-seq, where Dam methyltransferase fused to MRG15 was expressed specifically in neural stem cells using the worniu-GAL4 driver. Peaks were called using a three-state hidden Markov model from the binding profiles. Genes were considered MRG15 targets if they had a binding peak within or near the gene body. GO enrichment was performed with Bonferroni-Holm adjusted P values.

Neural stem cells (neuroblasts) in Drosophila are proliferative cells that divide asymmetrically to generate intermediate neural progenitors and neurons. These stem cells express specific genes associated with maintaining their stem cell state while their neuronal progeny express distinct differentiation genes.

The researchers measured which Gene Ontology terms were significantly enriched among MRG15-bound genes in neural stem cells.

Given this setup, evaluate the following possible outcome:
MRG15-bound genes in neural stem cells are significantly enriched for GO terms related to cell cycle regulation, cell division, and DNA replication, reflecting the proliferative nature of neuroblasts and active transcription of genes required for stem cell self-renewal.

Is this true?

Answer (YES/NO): NO